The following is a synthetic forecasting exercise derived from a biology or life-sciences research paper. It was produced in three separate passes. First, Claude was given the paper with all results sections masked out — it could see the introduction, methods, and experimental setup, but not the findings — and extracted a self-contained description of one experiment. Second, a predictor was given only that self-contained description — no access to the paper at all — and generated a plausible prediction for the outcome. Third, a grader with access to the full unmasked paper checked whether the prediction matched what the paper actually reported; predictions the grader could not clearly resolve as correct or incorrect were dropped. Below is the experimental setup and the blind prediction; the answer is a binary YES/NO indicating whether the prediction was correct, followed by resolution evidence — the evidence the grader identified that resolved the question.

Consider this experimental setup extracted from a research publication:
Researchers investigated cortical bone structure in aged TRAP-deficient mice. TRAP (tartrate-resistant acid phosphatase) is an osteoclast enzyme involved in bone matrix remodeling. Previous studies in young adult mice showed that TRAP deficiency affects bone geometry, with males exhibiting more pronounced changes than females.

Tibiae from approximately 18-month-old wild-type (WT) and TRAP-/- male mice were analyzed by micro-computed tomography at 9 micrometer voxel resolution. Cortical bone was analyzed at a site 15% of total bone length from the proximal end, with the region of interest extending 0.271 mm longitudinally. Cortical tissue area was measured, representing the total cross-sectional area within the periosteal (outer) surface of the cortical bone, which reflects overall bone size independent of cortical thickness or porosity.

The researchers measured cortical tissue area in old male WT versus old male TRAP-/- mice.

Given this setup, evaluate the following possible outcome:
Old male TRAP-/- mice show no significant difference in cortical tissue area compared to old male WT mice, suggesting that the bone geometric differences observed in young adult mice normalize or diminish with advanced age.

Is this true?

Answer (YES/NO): NO